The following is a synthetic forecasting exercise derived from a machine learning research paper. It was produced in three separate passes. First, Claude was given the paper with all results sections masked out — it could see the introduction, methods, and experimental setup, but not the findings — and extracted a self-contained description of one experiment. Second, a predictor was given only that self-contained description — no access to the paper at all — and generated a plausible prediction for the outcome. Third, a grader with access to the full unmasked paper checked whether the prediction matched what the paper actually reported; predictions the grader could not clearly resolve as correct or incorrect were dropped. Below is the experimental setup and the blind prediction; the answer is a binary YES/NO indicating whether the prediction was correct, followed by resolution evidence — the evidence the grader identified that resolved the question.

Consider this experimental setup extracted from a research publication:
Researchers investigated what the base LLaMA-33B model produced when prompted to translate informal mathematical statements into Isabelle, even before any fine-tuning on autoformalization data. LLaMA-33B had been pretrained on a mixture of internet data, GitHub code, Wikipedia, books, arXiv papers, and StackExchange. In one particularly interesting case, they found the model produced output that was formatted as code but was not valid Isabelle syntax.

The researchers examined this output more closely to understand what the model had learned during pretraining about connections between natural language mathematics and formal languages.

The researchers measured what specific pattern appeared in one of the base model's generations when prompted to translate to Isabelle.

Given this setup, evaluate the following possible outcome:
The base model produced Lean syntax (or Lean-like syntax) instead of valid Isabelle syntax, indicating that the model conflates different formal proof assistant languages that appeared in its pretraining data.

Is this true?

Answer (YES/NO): NO